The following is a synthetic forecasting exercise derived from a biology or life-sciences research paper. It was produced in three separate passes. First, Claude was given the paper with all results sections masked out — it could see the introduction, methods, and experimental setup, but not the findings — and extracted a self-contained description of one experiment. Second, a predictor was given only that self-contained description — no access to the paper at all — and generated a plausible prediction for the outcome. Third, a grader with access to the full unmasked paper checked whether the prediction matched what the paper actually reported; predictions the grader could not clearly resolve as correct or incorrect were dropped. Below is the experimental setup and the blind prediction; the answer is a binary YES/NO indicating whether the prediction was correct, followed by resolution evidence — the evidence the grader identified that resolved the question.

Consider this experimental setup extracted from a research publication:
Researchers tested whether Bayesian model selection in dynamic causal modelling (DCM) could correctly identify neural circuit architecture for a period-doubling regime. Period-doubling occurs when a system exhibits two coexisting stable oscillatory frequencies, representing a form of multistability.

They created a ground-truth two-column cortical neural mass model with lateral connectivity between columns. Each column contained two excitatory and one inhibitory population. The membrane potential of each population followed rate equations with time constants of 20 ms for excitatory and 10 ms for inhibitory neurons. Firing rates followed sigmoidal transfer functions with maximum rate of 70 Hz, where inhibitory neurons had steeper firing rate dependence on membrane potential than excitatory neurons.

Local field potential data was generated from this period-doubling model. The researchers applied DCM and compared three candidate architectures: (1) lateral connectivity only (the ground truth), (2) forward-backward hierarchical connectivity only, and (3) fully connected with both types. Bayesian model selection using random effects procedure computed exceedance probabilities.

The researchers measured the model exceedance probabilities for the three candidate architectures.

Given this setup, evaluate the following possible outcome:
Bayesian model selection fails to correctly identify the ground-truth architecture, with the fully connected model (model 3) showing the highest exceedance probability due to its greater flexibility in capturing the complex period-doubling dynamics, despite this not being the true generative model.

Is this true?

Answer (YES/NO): NO